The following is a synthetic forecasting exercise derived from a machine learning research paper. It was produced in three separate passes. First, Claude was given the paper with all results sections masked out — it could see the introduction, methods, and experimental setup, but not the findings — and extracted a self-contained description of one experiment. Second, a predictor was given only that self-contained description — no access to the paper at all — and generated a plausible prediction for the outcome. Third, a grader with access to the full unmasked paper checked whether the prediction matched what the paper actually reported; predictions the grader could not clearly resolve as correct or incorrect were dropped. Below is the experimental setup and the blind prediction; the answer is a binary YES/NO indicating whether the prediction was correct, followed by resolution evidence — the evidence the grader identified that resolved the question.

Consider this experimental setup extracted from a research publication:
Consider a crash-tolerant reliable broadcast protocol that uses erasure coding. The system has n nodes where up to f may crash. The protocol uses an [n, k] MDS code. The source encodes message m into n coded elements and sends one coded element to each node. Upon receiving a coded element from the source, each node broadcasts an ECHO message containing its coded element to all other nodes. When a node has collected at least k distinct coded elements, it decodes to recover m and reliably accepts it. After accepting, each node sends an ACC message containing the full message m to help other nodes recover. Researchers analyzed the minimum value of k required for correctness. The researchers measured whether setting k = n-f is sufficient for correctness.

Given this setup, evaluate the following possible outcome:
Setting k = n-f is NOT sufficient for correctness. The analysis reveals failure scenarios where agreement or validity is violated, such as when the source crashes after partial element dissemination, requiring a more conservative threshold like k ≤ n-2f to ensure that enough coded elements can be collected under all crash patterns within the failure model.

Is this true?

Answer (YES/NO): NO